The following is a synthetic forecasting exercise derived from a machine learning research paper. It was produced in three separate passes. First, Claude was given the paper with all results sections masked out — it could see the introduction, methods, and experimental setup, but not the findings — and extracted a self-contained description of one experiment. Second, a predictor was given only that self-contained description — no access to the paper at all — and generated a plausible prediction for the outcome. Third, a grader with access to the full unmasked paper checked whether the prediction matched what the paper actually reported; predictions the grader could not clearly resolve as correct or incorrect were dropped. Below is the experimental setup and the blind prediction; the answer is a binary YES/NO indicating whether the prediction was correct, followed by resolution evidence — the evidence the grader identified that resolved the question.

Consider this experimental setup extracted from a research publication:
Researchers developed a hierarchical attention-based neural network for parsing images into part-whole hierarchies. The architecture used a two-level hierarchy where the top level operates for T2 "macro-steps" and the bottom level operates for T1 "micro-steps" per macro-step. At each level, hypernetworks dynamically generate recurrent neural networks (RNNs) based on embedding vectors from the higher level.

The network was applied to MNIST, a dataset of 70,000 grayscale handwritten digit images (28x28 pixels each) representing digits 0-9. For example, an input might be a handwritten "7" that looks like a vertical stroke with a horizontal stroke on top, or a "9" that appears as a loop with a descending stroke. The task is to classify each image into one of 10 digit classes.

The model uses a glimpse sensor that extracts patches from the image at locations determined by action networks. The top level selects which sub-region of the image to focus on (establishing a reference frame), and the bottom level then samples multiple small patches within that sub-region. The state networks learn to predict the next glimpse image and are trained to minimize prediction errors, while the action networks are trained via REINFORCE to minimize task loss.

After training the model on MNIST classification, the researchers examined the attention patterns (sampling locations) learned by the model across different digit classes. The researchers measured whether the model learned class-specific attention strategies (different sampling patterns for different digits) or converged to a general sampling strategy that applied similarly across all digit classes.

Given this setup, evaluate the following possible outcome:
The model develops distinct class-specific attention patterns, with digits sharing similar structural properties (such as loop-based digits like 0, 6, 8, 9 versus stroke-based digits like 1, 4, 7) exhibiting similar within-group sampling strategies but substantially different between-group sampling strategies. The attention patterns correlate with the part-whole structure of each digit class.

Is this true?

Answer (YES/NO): NO